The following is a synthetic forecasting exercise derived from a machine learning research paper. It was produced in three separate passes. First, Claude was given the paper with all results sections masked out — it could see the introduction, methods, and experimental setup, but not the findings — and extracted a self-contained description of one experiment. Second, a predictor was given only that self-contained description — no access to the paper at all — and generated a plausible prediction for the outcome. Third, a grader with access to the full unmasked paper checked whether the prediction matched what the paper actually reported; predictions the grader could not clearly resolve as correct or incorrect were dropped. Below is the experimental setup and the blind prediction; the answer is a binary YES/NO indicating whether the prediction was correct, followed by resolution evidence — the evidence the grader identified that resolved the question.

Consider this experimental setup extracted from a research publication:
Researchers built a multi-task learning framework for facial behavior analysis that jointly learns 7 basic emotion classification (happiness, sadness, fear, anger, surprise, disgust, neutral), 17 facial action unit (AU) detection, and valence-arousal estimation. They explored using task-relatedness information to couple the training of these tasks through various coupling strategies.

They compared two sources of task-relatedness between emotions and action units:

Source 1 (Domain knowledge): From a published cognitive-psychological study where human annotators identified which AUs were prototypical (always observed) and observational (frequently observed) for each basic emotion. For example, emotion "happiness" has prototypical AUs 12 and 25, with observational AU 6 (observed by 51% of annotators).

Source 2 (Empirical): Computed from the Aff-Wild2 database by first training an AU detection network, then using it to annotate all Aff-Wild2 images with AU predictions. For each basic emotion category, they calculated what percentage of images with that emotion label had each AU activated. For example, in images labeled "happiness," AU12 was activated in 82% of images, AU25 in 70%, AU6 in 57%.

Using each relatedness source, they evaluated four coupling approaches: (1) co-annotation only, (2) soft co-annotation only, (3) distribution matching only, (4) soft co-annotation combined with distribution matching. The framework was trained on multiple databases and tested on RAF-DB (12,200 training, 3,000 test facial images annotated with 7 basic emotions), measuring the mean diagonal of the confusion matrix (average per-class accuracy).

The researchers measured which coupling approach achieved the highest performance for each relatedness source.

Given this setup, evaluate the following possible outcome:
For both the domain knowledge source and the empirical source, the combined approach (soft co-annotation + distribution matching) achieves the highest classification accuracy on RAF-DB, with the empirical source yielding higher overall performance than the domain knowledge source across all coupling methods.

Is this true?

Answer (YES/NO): YES